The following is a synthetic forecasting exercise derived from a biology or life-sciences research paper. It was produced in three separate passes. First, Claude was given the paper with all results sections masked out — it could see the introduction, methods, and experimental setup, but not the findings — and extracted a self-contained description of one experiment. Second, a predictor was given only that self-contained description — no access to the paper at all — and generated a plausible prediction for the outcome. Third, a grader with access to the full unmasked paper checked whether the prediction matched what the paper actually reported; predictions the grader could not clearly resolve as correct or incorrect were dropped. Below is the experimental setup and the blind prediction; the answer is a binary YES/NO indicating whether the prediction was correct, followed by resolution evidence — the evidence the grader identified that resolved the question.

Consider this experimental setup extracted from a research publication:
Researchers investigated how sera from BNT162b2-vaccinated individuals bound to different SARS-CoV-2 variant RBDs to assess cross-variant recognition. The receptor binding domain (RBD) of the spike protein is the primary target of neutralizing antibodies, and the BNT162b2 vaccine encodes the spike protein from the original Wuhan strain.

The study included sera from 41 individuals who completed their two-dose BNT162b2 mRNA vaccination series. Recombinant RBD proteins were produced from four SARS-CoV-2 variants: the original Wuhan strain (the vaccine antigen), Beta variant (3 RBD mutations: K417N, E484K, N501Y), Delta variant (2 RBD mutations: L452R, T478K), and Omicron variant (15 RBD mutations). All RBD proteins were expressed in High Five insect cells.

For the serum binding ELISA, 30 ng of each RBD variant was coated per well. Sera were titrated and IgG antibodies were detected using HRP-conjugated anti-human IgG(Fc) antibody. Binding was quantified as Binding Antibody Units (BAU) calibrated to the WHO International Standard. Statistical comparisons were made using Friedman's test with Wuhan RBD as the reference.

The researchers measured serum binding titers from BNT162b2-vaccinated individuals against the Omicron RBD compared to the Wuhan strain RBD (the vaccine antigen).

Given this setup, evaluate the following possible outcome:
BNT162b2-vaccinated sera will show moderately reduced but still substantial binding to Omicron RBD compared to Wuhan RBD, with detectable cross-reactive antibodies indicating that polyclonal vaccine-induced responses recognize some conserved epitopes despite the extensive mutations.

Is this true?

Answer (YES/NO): YES